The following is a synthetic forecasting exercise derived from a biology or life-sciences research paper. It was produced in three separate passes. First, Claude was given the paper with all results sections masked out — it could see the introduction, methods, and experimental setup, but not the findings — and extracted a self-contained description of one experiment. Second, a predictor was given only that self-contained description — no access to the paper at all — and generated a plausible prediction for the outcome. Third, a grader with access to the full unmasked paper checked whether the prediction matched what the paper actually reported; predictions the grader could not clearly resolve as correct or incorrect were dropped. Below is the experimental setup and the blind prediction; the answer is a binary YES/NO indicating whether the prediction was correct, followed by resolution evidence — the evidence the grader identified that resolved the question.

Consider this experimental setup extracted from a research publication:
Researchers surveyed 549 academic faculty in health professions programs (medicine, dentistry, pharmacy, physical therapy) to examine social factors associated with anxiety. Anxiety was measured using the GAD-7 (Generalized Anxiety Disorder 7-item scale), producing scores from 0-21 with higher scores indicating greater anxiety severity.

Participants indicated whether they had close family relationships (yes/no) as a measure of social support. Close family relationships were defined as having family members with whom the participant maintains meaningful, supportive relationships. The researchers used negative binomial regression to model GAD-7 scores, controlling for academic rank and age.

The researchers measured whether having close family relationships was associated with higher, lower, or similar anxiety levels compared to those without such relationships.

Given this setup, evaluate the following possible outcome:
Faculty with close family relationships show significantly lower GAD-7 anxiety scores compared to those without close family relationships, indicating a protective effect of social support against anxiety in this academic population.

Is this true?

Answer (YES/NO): NO